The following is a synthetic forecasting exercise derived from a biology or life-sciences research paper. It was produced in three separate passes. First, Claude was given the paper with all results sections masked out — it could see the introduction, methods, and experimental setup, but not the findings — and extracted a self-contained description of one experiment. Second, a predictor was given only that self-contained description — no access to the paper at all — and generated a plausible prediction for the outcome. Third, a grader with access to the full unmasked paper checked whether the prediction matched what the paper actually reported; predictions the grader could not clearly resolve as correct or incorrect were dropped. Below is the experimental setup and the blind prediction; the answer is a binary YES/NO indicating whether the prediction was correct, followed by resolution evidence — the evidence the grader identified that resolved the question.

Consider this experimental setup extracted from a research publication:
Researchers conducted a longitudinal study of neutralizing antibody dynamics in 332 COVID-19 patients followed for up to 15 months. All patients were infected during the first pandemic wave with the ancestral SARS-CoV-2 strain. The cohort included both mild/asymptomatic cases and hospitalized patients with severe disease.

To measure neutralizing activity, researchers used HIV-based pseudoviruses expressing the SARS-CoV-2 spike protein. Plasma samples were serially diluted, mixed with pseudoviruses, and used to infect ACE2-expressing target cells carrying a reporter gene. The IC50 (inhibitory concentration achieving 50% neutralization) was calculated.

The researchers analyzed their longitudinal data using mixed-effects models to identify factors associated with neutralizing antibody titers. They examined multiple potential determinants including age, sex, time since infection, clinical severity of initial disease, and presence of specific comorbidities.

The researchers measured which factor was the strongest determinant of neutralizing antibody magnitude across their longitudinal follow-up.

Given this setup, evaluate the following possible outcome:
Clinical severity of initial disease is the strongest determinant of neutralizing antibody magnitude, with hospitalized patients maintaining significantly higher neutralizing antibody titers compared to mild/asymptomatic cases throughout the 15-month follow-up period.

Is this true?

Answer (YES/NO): YES